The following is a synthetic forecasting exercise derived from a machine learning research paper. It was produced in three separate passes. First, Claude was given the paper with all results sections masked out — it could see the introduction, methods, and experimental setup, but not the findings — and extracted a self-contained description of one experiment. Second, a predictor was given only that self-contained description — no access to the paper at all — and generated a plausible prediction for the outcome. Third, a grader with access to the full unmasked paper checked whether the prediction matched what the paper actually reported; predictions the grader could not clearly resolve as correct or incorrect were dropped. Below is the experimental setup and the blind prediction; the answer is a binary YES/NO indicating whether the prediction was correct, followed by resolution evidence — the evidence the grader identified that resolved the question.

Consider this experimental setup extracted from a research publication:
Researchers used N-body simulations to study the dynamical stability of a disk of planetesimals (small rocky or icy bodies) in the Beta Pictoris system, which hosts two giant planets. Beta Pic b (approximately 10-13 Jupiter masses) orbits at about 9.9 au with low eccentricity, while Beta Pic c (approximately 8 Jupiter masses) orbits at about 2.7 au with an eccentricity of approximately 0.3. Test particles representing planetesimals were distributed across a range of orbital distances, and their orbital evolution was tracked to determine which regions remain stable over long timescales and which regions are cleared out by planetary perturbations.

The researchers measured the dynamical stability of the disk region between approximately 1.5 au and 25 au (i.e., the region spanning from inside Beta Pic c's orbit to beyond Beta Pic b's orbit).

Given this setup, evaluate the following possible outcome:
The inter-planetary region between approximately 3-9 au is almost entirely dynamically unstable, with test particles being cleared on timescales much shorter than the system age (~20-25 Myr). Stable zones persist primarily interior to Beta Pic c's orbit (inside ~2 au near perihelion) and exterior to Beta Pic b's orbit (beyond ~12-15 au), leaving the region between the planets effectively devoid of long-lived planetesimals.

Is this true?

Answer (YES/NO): NO